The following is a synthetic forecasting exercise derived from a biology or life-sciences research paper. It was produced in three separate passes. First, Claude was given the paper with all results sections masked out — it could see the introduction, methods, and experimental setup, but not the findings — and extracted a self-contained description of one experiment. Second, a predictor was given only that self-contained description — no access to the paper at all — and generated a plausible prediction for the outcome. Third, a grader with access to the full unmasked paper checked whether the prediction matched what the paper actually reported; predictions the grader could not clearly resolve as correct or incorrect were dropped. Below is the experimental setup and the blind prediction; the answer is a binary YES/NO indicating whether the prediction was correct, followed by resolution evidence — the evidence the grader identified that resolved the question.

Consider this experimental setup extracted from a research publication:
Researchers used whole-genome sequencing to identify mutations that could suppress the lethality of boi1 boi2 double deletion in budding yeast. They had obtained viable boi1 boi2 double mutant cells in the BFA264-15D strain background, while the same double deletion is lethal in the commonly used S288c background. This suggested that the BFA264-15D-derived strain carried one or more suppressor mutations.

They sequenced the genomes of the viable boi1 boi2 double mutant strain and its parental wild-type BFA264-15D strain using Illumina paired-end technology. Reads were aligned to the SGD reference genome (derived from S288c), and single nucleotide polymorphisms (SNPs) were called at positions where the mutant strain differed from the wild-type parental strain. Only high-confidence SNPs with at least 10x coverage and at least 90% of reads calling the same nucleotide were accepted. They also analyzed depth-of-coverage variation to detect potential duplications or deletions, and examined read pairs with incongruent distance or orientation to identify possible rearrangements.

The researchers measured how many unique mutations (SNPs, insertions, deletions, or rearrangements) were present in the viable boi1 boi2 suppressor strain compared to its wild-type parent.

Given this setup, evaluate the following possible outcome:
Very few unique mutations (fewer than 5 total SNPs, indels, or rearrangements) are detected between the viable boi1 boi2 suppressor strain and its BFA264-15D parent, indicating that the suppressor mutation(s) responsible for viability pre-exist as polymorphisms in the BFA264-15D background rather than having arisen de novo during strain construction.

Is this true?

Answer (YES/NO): NO